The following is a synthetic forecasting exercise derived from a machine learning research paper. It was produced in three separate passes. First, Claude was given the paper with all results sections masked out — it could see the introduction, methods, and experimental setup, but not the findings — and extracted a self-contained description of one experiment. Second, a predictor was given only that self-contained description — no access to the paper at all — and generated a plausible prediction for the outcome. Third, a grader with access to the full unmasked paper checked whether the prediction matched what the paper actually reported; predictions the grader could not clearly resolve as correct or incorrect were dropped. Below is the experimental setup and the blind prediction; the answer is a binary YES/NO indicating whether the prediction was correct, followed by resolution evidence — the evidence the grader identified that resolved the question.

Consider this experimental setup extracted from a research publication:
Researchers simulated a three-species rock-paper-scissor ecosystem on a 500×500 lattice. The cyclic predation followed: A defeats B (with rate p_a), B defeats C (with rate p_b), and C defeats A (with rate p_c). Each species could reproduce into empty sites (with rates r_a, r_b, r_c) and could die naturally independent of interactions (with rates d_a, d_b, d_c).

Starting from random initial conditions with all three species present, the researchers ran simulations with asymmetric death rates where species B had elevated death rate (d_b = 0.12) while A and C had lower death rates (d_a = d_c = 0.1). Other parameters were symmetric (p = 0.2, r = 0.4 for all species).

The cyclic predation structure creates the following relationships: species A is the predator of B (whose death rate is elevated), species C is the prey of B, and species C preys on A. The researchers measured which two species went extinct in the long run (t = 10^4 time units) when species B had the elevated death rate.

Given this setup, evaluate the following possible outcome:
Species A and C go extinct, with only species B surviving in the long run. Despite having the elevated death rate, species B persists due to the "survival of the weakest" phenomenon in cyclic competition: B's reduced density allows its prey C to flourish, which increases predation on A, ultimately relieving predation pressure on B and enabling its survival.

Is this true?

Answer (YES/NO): NO